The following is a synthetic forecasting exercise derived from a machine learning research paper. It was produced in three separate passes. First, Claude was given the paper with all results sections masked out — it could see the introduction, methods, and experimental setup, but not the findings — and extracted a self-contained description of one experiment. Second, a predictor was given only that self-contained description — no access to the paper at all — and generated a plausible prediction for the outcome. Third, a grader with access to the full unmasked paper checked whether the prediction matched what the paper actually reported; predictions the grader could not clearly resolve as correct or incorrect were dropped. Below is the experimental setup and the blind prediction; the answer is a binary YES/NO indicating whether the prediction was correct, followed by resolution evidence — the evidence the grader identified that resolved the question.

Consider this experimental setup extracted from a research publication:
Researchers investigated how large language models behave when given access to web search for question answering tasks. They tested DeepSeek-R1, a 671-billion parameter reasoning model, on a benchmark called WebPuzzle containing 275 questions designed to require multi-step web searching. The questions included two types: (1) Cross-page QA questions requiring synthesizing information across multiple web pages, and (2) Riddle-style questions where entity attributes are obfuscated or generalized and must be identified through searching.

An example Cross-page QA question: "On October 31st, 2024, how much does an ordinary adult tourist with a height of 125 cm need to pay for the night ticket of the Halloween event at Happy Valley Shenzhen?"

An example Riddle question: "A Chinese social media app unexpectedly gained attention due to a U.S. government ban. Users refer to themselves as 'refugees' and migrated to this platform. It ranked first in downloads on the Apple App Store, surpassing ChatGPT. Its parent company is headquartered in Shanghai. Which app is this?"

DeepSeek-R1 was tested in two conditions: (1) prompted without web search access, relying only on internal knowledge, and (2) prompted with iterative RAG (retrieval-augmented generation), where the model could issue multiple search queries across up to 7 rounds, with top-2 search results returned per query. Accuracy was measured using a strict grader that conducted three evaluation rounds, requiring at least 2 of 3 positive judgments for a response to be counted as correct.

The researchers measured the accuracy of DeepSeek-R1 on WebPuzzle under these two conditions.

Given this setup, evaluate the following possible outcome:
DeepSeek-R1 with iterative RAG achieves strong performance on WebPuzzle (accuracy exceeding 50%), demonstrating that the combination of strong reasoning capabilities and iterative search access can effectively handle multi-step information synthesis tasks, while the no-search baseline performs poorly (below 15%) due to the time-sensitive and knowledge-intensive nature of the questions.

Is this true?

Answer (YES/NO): NO